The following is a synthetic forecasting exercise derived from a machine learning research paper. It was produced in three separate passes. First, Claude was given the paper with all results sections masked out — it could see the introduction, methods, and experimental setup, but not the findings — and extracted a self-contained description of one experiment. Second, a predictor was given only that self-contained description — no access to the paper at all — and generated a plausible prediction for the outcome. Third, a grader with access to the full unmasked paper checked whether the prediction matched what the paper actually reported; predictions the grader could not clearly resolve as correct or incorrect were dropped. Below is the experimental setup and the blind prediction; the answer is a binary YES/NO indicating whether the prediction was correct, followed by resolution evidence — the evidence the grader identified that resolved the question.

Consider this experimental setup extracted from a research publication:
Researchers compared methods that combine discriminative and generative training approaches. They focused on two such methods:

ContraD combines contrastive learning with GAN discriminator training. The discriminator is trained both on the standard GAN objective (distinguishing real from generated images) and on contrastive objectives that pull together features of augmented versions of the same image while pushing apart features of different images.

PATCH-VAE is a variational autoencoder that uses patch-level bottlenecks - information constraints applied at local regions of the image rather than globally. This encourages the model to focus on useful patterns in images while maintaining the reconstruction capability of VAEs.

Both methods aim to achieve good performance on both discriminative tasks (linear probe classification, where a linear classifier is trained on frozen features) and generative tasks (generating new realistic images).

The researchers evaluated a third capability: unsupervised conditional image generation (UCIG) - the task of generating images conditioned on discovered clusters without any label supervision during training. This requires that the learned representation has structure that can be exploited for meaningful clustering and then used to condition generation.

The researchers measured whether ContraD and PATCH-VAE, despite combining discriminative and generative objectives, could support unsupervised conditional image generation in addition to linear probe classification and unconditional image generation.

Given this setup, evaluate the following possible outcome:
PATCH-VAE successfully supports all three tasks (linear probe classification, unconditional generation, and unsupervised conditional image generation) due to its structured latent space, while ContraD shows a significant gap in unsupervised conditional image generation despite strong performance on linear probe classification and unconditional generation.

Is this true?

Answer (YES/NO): NO